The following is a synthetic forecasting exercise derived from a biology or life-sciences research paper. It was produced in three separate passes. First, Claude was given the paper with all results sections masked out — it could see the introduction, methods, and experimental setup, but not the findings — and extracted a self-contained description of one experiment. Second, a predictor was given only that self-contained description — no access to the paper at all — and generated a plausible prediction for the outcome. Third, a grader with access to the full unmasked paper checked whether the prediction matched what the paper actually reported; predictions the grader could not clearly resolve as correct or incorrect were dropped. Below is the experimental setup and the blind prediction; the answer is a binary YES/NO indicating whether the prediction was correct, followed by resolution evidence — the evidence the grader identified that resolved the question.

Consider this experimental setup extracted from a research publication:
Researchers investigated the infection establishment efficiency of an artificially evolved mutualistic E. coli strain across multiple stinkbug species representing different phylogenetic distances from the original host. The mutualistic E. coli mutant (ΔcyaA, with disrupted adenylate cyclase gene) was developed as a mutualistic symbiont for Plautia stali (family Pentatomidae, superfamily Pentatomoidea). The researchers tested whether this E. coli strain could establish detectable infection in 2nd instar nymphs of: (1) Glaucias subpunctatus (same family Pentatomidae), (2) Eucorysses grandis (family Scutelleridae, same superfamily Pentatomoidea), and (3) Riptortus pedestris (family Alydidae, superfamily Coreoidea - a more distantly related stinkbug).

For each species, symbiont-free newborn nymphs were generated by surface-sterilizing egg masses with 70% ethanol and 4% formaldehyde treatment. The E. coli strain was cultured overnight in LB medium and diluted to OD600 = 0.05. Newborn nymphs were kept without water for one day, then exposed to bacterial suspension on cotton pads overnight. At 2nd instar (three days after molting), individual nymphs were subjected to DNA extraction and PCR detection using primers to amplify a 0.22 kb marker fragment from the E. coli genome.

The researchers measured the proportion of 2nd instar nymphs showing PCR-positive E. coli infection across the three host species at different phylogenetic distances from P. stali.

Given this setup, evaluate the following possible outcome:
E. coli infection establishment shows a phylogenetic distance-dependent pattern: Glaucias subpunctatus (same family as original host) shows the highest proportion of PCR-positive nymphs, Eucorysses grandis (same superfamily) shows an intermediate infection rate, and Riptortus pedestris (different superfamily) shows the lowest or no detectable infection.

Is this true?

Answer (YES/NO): NO